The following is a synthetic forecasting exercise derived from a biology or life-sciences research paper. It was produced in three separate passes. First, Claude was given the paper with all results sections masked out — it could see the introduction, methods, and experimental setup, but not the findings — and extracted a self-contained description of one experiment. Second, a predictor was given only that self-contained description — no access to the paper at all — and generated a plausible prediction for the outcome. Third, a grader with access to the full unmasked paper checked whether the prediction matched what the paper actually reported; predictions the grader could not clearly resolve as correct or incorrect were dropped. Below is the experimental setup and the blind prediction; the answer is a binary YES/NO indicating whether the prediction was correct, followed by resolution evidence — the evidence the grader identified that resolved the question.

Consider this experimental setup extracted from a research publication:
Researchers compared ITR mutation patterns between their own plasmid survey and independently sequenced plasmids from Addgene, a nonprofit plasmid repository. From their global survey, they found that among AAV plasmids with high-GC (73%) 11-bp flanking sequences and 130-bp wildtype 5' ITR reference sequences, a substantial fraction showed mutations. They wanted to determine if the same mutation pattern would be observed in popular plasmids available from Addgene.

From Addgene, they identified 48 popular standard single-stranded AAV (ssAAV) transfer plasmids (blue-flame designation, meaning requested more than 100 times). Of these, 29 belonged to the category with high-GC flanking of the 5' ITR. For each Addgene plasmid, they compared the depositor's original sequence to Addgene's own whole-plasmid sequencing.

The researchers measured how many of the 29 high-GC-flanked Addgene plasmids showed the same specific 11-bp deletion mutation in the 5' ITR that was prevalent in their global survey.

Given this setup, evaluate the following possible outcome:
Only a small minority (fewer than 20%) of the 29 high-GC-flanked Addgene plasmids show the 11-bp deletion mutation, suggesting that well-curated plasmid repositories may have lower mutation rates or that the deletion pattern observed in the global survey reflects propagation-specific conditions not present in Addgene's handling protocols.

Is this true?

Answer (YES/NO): NO